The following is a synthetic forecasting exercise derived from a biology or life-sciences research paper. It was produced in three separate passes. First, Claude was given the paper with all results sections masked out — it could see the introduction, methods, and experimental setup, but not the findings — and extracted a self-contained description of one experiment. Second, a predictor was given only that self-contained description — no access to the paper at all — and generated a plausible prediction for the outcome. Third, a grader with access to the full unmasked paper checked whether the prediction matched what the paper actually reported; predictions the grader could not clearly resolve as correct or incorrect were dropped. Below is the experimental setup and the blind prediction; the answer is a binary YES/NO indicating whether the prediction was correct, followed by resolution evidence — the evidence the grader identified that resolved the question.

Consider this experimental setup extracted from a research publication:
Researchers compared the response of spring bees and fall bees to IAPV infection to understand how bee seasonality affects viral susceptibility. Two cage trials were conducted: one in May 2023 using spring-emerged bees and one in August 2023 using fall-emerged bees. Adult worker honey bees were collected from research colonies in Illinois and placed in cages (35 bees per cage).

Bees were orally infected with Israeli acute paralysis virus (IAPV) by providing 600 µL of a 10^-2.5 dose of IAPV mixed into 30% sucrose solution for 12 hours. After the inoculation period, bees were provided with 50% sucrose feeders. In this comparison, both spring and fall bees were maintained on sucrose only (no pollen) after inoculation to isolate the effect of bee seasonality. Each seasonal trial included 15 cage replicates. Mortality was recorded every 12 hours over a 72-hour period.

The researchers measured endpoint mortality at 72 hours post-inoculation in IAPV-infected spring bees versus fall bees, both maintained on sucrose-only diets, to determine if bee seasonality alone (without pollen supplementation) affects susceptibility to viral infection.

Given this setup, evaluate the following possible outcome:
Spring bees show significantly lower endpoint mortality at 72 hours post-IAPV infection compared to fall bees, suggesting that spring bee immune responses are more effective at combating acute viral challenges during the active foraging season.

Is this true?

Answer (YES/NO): NO